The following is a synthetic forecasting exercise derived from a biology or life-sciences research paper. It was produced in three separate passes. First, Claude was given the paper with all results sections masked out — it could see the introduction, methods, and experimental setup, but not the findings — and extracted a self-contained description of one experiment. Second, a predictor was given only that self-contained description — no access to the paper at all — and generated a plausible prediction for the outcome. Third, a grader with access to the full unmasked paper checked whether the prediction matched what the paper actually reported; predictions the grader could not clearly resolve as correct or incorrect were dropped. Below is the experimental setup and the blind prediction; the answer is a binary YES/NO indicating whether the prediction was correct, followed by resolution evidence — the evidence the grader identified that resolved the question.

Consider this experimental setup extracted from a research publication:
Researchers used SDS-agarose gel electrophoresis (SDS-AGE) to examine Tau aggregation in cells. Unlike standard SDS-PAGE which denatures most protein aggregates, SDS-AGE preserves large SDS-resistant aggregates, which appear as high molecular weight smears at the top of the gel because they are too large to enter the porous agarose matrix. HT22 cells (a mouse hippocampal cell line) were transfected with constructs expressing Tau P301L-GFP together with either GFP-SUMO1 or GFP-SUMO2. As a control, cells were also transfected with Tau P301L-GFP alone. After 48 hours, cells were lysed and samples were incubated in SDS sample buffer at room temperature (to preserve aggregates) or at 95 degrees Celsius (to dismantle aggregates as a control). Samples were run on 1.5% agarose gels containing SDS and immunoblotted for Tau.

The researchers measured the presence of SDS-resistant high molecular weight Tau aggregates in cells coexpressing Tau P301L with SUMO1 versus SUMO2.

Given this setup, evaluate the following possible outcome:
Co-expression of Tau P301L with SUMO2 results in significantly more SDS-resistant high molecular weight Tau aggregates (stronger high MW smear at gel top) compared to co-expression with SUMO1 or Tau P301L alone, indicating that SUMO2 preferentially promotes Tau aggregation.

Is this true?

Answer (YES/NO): NO